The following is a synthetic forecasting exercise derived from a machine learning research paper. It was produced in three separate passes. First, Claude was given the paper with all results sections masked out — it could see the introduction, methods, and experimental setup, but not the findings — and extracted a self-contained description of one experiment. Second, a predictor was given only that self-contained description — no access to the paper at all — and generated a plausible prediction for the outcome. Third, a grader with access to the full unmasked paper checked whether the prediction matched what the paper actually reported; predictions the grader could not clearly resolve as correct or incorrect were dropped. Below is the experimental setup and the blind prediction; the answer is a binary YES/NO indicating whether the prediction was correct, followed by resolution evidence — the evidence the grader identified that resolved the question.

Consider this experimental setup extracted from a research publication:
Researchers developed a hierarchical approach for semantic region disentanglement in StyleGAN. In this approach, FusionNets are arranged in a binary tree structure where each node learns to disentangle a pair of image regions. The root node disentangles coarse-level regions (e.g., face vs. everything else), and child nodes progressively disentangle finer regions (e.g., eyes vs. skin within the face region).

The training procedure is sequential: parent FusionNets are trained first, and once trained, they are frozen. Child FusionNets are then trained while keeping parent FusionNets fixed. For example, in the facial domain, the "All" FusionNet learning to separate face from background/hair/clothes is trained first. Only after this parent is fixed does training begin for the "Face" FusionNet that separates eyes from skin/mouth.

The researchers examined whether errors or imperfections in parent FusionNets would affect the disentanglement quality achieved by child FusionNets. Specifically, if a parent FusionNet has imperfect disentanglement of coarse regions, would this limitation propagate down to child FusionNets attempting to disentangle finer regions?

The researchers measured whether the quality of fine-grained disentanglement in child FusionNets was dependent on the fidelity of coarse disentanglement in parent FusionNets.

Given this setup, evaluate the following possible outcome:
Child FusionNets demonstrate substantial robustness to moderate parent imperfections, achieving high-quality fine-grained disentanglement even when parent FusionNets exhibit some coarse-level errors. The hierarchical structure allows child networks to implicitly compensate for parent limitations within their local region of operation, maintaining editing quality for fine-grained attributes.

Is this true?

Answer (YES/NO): NO